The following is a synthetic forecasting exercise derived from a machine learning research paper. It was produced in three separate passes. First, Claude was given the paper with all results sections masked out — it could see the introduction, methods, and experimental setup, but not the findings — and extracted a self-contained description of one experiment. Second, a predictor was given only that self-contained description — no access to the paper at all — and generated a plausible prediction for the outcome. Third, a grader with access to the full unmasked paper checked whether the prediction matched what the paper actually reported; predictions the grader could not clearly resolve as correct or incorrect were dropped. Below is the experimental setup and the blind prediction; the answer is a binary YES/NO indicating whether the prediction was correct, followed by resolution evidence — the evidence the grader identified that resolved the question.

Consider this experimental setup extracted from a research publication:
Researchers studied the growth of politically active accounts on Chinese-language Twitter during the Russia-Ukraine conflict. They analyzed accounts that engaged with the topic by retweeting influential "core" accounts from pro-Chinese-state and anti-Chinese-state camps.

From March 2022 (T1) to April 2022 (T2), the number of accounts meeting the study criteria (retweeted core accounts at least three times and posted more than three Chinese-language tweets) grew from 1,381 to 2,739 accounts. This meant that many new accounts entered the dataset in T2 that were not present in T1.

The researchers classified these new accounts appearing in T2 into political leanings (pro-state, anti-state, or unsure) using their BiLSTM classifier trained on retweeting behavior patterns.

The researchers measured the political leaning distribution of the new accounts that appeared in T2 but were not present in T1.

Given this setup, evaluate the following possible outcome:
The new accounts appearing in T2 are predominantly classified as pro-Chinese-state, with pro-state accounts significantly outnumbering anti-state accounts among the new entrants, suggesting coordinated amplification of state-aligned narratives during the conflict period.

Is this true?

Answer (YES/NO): NO